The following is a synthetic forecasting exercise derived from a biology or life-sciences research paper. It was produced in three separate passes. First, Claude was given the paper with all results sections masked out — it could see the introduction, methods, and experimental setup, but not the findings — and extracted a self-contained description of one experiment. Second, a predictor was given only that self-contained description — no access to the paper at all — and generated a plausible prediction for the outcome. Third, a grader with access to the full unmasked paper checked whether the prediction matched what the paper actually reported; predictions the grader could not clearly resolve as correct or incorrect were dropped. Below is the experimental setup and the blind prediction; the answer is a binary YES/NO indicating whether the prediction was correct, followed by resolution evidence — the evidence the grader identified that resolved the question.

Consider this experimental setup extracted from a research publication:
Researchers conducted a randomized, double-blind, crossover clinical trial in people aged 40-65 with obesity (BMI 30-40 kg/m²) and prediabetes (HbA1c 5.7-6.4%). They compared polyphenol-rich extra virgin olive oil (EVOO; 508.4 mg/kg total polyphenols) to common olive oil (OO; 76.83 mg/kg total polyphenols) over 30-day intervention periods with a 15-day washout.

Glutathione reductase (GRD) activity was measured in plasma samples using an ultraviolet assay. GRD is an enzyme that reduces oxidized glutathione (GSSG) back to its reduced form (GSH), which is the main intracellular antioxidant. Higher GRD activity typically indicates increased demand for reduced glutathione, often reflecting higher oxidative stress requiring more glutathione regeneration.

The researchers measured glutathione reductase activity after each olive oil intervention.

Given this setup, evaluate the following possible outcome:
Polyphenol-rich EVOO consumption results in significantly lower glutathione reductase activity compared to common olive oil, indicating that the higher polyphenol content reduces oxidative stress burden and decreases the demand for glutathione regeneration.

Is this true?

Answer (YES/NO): NO